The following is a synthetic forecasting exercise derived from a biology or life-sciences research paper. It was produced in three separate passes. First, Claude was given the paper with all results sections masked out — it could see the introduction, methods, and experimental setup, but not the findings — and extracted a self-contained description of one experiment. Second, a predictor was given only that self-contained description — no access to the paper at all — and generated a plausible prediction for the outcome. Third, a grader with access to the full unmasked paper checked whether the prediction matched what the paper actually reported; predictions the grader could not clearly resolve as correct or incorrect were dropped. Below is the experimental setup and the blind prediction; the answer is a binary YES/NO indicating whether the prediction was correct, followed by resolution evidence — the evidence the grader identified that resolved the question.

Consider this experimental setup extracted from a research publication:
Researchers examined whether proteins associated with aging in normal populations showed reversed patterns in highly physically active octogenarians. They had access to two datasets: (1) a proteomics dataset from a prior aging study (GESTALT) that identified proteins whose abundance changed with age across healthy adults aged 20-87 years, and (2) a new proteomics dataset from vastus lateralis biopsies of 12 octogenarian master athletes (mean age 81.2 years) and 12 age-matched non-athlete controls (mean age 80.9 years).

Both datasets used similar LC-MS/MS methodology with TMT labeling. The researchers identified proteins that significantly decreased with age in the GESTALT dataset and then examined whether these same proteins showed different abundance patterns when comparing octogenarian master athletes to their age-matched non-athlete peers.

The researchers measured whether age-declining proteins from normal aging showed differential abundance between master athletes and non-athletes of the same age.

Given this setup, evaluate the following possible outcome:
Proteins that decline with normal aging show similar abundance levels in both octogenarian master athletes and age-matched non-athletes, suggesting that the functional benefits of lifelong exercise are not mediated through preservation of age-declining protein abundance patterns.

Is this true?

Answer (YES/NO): NO